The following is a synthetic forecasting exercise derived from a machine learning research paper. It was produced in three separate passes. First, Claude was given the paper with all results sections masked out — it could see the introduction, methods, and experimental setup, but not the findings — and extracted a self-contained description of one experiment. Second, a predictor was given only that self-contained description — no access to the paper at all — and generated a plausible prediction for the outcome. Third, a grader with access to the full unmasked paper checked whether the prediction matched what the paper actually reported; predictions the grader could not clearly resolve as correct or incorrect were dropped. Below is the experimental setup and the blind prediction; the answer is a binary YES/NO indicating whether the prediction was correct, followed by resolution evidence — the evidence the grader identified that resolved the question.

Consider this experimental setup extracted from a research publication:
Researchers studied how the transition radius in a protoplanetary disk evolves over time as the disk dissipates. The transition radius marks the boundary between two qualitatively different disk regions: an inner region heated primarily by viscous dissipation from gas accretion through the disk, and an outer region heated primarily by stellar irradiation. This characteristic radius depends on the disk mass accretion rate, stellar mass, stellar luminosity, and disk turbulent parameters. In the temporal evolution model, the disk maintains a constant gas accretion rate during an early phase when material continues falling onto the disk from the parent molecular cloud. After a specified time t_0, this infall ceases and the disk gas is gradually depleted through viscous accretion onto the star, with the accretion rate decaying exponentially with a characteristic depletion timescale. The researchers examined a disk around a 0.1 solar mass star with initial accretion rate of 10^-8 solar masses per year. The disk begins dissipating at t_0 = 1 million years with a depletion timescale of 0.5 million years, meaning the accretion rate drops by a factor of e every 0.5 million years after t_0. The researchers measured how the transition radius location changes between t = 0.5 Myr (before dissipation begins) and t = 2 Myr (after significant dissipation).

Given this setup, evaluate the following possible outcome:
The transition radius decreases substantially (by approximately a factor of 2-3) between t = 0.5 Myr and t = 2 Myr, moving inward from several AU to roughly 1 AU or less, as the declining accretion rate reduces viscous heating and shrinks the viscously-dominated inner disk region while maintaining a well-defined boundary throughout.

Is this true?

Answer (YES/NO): NO